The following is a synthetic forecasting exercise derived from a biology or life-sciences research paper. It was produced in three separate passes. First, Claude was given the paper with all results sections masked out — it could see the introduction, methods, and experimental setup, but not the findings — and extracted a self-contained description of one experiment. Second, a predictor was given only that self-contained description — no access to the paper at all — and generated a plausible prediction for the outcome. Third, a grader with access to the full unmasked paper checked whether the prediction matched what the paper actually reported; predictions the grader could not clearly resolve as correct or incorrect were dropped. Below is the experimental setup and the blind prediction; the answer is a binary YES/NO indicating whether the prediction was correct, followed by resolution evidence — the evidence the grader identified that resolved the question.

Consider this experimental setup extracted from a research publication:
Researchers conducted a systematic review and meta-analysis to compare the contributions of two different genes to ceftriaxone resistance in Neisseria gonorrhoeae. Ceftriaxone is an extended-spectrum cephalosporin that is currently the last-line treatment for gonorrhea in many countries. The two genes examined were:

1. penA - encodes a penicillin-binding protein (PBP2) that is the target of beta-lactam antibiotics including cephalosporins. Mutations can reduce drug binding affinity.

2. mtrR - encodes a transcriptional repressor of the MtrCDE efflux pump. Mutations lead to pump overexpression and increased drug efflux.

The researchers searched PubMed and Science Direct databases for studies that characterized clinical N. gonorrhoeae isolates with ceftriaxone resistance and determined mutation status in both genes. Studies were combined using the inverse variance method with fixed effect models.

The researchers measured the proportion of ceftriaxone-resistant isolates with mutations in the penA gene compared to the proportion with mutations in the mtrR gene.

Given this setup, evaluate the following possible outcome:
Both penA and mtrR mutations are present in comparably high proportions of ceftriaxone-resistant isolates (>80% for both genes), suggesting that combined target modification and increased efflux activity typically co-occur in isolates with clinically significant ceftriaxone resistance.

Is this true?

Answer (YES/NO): YES